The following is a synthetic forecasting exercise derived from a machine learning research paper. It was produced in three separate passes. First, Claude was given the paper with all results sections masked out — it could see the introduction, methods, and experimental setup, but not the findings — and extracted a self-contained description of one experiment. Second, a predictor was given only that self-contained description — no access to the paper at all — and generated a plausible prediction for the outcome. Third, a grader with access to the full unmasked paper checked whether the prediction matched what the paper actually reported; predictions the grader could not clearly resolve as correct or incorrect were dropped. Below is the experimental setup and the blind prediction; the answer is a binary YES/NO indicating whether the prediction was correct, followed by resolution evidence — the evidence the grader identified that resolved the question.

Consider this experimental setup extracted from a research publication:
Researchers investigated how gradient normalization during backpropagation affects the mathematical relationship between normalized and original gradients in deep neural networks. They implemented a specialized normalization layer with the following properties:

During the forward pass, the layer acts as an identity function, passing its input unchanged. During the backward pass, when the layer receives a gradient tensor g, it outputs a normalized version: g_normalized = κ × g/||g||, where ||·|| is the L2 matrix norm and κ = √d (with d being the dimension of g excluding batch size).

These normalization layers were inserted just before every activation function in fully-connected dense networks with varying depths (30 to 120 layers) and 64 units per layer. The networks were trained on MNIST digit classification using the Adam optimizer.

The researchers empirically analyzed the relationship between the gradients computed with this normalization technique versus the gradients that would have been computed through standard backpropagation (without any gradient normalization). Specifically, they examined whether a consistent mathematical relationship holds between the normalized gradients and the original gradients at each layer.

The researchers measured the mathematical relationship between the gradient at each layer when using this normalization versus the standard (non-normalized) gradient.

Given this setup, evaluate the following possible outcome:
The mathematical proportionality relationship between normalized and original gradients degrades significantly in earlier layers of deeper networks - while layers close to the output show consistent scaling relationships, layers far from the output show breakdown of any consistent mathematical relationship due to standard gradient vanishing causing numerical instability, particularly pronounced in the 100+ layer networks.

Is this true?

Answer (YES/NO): NO